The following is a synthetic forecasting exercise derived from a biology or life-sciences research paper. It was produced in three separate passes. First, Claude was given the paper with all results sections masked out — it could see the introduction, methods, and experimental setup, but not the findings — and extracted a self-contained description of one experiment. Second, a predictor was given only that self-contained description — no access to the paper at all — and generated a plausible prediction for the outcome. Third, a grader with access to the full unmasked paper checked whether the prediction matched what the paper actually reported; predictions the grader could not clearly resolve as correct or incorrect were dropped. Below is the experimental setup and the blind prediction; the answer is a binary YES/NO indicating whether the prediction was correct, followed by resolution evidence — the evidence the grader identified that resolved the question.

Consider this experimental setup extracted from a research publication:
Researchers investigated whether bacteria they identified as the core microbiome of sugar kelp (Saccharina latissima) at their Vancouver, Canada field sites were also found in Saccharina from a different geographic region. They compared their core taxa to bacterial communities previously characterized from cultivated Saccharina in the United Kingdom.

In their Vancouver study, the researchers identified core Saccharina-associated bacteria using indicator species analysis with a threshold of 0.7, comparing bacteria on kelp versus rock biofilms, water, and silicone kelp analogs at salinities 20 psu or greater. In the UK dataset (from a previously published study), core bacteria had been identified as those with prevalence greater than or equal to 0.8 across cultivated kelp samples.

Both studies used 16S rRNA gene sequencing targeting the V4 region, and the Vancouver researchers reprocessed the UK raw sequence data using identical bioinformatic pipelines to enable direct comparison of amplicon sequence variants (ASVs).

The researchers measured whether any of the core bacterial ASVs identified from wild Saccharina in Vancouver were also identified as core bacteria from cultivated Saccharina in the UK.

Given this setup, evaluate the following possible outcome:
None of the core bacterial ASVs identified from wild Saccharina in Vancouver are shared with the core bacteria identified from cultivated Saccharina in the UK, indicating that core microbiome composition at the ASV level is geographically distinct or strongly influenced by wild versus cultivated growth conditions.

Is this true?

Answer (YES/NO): NO